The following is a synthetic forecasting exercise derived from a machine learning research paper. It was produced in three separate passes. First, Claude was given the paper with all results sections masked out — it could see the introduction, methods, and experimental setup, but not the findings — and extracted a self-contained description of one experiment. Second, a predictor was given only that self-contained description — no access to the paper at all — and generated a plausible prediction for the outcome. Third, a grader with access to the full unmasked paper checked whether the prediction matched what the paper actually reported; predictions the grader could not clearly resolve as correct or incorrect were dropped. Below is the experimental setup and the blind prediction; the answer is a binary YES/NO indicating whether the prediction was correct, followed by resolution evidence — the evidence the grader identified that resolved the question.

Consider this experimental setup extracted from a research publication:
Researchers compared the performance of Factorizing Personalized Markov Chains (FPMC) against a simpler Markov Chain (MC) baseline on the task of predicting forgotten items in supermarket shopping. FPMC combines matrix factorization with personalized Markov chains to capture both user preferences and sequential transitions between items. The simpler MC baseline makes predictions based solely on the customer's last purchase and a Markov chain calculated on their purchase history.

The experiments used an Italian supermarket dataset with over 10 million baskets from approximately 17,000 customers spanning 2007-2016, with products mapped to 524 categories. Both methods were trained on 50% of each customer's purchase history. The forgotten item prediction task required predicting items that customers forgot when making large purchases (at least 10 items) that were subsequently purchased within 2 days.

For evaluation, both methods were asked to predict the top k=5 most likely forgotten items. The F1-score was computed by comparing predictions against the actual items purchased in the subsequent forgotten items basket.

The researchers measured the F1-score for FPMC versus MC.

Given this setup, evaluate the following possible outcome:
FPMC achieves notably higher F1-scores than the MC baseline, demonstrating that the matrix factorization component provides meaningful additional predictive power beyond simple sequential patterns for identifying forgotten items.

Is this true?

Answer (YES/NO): NO